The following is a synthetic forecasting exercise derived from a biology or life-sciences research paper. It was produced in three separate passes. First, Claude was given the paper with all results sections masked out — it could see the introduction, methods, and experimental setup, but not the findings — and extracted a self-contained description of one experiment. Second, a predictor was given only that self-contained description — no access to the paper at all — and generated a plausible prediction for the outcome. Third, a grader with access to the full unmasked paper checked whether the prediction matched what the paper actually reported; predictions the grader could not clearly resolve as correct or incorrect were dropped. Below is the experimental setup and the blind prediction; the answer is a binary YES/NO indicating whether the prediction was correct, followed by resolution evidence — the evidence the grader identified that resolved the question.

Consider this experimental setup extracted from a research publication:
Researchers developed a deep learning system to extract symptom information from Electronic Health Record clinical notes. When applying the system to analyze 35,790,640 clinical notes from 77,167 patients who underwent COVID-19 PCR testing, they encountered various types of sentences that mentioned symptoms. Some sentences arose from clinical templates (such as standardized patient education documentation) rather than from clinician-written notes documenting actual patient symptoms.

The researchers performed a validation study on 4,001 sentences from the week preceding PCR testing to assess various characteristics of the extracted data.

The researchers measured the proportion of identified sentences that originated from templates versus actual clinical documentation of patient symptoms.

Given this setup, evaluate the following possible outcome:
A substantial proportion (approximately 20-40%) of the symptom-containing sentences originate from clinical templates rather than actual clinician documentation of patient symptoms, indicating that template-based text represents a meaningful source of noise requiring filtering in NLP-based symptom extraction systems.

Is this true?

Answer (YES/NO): NO